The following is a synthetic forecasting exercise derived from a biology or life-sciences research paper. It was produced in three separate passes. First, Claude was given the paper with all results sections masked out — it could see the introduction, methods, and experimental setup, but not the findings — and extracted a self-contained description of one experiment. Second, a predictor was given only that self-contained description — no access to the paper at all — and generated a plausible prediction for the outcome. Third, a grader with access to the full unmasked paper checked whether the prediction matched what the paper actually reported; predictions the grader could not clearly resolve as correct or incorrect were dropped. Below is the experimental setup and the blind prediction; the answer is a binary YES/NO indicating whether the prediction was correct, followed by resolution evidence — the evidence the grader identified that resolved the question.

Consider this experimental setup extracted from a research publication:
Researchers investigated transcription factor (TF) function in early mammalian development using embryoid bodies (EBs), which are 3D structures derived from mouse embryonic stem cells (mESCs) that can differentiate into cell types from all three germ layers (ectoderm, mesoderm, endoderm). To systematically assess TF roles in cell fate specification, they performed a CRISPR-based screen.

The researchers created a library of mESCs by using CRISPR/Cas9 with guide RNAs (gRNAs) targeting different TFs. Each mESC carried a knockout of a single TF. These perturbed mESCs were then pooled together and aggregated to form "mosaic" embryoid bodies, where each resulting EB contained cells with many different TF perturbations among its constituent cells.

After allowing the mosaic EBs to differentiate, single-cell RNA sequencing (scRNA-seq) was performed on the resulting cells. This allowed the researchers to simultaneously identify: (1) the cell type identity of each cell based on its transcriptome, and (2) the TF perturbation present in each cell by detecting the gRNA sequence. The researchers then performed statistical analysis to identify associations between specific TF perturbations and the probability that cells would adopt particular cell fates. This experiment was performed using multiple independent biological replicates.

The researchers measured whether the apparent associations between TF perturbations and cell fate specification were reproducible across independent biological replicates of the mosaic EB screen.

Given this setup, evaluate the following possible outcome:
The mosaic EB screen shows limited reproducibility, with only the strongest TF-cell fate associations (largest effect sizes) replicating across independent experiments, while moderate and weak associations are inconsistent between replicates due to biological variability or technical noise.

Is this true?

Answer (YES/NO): YES